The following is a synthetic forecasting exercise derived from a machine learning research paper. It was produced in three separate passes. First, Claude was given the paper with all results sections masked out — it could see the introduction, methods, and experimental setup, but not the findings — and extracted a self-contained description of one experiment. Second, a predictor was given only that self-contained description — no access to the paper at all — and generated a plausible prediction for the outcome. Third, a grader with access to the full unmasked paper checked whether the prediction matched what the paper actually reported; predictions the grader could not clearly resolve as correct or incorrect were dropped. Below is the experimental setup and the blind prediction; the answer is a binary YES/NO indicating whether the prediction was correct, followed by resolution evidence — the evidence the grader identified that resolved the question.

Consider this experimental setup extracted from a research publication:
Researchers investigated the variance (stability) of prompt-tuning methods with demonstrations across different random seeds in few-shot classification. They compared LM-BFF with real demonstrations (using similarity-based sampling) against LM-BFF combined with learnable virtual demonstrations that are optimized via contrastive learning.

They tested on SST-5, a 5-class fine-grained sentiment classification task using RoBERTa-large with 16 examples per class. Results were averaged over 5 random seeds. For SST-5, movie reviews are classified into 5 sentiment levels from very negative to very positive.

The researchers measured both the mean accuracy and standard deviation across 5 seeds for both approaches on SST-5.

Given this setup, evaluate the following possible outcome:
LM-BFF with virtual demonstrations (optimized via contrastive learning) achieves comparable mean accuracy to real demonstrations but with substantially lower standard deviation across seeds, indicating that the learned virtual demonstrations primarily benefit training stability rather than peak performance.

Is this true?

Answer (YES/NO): YES